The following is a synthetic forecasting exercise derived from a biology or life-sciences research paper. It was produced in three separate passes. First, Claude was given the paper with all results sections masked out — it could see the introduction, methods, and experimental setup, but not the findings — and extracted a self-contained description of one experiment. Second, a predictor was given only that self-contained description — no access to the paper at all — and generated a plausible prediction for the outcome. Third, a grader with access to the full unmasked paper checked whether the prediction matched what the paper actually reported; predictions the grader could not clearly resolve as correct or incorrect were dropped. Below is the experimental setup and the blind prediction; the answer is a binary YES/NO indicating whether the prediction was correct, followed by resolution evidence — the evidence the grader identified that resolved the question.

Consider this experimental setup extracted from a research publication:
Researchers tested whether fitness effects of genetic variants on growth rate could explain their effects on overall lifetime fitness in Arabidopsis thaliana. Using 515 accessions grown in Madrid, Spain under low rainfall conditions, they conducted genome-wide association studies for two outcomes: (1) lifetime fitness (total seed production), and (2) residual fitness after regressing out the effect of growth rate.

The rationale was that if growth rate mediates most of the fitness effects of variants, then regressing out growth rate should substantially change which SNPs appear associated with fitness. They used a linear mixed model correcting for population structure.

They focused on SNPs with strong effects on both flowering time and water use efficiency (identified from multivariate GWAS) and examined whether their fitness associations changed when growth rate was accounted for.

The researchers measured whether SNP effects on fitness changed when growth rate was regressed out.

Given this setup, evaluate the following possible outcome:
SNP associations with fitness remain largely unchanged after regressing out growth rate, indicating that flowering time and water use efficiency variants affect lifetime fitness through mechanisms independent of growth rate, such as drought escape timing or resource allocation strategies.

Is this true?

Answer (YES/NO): NO